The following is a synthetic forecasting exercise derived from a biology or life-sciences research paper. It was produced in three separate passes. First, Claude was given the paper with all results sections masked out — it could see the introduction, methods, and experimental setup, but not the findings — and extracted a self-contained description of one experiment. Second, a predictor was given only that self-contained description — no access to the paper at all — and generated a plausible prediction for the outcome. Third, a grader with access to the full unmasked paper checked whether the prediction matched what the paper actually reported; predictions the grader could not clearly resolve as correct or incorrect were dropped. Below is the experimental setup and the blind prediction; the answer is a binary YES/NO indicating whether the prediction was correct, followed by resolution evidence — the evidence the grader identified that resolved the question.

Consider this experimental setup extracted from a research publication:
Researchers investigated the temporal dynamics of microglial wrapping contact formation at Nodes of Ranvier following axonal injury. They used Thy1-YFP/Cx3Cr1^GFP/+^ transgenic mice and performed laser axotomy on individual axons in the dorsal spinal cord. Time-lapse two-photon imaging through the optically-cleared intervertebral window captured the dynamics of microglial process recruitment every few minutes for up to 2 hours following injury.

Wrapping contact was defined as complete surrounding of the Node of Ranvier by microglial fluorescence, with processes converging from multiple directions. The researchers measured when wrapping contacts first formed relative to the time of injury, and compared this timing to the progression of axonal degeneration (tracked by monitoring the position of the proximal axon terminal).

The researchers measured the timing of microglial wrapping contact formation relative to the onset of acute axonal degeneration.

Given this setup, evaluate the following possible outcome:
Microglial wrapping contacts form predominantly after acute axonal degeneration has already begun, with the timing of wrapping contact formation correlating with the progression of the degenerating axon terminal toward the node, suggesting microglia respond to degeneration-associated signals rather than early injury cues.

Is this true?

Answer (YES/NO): NO